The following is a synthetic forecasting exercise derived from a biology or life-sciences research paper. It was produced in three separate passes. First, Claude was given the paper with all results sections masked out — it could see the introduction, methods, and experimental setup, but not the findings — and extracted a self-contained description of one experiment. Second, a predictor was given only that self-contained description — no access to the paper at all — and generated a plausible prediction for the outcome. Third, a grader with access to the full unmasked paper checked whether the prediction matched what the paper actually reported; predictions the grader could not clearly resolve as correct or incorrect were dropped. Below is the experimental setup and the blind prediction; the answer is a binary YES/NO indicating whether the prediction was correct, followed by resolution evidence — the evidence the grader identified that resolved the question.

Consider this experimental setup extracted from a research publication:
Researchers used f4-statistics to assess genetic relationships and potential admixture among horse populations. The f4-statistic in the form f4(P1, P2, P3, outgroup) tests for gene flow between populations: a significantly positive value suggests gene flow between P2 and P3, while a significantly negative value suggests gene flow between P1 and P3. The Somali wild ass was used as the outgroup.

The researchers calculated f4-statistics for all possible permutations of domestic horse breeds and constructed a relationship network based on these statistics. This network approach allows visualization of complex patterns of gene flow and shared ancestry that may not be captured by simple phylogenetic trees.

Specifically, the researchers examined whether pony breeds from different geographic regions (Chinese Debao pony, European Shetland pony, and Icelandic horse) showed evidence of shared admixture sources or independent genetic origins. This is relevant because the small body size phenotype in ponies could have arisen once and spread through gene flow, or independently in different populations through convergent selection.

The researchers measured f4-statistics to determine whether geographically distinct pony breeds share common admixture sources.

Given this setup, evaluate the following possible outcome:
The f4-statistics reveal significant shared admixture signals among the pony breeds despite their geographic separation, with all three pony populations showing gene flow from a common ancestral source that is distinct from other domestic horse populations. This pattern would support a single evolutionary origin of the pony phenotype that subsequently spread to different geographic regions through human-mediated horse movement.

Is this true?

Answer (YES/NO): YES